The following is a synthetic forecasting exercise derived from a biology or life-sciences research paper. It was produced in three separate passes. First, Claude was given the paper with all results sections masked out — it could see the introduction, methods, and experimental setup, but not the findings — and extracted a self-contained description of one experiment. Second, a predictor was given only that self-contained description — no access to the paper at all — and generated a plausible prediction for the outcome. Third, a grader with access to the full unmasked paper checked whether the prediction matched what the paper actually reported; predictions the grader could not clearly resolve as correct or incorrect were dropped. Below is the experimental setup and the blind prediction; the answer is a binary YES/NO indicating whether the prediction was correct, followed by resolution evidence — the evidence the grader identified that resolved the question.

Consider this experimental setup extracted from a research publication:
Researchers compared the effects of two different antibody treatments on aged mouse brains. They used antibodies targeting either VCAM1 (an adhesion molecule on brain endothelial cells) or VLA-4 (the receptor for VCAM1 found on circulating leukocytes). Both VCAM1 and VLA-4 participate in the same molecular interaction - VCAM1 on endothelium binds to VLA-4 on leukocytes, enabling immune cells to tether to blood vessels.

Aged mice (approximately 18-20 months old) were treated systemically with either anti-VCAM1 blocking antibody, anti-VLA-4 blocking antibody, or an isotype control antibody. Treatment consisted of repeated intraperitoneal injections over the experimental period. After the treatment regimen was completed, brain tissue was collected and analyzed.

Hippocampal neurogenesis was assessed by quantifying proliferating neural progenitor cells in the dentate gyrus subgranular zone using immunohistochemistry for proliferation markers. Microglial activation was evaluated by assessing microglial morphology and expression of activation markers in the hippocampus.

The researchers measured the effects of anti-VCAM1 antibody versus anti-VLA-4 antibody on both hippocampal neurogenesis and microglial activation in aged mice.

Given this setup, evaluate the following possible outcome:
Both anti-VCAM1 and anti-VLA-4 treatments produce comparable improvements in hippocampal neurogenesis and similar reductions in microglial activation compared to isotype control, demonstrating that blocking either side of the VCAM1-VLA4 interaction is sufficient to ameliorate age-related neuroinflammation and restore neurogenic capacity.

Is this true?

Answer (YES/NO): NO